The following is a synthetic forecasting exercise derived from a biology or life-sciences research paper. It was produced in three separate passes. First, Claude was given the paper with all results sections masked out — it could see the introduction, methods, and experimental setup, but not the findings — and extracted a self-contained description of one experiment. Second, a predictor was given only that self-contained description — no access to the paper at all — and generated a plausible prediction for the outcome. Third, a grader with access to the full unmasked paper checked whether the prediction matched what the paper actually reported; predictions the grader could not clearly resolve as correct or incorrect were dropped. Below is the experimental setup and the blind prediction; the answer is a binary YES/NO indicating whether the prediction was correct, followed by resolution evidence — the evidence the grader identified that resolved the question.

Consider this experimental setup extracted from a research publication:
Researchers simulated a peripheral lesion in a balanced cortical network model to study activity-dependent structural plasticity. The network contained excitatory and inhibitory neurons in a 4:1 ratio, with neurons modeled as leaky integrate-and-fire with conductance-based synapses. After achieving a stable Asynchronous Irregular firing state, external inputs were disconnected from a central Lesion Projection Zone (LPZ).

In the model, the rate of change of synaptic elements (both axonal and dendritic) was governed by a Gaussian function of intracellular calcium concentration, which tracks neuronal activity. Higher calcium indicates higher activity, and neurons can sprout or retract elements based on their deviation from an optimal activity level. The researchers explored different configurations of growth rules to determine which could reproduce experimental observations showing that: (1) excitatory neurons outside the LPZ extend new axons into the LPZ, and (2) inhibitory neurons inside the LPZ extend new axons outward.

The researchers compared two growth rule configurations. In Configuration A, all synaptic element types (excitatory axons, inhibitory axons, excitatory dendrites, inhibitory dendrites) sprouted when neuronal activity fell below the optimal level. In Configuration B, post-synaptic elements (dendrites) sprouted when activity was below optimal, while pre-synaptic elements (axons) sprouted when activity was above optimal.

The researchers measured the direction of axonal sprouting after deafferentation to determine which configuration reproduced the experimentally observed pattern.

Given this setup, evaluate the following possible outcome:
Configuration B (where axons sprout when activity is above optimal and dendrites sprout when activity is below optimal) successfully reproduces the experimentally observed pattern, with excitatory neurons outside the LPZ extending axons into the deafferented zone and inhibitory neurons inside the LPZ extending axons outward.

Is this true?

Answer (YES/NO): NO